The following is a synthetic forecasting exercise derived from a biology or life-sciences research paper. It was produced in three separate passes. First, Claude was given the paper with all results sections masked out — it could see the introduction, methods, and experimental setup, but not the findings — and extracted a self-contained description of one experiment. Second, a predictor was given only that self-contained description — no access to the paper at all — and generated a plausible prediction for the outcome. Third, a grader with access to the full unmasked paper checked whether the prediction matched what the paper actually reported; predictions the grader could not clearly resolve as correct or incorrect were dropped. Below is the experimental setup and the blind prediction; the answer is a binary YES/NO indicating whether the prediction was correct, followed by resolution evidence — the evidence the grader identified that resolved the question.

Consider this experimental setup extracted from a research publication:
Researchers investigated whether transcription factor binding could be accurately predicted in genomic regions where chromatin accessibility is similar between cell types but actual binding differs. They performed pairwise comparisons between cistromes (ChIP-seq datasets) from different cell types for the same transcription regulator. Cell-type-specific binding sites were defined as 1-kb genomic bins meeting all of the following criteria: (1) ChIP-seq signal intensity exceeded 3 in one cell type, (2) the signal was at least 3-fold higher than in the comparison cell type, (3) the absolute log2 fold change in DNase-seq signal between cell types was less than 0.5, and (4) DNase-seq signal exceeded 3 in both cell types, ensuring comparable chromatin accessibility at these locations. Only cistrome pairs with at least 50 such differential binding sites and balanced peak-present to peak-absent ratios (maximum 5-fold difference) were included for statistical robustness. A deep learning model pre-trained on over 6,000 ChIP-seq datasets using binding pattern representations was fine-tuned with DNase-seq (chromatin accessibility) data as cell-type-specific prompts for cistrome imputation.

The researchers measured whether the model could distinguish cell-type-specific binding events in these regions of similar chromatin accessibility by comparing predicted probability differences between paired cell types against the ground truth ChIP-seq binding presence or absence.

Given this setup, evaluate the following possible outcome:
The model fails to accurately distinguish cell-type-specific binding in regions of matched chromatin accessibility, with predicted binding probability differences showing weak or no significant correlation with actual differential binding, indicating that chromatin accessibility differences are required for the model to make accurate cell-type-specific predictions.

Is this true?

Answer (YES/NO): NO